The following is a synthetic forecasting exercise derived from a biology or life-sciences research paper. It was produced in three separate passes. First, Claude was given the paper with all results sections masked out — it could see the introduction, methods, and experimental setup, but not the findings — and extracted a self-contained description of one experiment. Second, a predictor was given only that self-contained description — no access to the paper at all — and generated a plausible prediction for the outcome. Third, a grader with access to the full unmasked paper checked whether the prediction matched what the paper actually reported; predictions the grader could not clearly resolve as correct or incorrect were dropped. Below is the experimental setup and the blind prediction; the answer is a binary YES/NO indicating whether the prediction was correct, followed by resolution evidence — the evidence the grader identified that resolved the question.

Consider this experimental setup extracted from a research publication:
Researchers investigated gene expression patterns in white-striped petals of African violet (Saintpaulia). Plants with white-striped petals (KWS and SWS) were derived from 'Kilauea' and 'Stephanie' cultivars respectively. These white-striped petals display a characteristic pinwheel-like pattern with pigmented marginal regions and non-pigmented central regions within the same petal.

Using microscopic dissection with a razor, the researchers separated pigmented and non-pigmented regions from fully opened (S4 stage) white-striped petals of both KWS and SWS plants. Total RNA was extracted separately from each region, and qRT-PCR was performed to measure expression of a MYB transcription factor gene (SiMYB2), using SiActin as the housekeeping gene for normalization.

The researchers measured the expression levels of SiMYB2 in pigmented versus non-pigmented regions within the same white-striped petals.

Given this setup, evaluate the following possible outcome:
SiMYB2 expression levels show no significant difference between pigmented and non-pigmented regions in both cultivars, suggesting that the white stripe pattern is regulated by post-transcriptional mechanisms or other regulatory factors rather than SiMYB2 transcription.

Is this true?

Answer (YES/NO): NO